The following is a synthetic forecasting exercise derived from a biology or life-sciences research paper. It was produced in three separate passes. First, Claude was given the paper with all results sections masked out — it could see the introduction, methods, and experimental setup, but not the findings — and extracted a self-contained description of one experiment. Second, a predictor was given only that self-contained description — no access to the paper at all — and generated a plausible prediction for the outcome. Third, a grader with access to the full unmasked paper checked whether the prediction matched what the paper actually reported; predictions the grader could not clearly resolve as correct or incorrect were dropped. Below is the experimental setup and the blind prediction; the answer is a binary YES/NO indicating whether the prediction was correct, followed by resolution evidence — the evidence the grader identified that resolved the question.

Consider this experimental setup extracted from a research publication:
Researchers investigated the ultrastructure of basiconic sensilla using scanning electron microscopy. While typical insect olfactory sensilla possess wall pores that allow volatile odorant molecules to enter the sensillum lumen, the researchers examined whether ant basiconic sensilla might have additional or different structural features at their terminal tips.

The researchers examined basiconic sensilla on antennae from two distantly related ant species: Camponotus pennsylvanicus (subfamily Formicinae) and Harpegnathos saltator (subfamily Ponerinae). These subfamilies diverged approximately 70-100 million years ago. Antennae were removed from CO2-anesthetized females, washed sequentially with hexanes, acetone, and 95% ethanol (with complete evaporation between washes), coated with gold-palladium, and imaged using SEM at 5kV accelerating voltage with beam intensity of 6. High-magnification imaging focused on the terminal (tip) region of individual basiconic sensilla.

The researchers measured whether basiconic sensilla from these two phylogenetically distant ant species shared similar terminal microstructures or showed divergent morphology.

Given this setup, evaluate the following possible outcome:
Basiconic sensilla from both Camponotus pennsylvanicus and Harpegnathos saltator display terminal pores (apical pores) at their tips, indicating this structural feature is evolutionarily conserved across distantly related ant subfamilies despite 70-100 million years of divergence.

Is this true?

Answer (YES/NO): NO